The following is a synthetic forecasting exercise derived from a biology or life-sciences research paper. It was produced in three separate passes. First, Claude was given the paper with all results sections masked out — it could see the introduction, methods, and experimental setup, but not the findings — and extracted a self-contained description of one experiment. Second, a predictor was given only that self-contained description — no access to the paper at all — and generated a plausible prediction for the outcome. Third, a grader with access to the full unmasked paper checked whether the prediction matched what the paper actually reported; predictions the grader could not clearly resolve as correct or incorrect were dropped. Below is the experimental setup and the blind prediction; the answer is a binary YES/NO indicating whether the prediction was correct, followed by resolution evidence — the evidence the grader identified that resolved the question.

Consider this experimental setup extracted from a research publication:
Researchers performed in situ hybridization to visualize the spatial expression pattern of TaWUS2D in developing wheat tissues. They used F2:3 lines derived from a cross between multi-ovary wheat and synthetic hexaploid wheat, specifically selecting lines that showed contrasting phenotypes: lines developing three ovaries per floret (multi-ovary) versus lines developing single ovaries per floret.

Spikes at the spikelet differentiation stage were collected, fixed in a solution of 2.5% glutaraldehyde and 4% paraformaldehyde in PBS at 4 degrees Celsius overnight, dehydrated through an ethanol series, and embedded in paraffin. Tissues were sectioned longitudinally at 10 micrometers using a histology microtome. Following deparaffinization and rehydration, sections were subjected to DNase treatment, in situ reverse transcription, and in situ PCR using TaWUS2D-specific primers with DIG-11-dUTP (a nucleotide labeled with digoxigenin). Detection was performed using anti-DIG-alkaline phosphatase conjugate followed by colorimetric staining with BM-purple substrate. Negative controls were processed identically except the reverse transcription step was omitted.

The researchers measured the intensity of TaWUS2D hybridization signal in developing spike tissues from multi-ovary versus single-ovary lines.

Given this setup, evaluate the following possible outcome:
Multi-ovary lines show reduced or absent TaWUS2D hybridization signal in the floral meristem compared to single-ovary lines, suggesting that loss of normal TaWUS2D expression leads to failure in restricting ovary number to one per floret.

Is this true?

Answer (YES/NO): NO